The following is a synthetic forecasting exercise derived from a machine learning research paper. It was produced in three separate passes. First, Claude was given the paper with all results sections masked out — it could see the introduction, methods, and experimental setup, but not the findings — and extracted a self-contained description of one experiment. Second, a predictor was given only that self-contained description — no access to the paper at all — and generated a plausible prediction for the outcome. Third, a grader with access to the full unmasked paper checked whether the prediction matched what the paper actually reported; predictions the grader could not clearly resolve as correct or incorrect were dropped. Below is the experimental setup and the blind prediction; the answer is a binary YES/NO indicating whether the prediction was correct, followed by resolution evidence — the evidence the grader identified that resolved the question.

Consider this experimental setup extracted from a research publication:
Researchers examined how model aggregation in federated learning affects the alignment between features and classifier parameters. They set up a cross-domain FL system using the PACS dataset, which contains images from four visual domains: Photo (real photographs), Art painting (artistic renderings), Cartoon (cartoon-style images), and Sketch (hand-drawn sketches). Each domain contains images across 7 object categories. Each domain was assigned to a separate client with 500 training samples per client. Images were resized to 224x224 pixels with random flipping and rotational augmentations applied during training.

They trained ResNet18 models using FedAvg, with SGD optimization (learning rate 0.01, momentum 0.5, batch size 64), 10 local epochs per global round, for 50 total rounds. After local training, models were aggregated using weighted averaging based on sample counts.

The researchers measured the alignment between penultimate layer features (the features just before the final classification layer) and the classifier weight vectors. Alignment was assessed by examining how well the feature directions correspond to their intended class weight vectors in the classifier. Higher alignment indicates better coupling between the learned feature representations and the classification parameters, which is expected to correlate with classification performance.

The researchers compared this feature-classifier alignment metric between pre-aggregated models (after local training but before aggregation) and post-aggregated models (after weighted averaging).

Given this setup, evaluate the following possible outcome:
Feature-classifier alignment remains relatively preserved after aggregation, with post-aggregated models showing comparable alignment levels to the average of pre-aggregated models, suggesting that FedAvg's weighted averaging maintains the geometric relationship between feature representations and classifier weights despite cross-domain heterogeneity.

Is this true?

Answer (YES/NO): NO